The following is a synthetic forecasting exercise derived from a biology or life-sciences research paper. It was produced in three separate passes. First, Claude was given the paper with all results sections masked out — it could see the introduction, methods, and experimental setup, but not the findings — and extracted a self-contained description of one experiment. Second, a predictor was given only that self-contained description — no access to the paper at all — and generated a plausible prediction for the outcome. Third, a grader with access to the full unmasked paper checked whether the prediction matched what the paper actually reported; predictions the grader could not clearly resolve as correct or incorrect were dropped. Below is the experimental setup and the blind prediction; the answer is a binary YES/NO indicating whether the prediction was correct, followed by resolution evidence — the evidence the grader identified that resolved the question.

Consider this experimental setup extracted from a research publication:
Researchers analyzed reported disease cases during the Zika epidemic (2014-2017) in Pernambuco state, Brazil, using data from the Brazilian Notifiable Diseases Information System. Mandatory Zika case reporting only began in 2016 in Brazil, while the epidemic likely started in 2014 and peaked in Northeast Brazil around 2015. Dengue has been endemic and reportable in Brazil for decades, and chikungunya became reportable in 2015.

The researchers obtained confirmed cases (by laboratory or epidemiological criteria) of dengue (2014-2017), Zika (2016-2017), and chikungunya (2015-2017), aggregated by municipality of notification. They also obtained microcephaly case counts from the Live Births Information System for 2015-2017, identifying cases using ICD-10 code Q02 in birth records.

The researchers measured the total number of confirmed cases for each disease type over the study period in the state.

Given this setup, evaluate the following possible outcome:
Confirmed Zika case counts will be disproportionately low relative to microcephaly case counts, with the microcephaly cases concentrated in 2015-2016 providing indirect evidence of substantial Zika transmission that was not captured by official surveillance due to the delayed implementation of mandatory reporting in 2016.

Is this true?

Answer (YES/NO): YES